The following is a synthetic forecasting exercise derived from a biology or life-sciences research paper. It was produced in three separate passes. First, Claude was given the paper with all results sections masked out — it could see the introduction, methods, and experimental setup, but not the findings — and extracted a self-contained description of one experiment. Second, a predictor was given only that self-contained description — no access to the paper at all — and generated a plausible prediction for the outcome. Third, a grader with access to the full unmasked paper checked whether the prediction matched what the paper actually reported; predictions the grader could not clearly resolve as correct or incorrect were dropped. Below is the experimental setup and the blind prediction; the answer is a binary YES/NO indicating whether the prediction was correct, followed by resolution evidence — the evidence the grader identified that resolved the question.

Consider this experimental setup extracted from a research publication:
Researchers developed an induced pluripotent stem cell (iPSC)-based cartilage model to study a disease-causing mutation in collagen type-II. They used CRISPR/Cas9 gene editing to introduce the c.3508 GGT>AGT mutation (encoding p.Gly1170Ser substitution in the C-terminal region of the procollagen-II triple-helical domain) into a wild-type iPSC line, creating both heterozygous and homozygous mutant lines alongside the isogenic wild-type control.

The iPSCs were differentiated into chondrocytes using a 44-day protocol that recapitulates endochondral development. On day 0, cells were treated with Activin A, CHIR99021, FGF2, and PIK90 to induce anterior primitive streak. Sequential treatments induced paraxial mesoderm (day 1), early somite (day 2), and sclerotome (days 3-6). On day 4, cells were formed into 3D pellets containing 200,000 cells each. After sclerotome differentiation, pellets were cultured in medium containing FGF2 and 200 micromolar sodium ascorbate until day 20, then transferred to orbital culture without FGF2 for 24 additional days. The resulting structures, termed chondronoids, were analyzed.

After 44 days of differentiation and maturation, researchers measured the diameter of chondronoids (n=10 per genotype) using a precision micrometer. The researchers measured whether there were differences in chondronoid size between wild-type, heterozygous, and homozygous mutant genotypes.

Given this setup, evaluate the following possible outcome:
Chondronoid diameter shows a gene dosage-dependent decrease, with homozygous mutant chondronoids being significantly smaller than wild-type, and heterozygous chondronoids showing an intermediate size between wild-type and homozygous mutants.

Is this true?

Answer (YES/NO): NO